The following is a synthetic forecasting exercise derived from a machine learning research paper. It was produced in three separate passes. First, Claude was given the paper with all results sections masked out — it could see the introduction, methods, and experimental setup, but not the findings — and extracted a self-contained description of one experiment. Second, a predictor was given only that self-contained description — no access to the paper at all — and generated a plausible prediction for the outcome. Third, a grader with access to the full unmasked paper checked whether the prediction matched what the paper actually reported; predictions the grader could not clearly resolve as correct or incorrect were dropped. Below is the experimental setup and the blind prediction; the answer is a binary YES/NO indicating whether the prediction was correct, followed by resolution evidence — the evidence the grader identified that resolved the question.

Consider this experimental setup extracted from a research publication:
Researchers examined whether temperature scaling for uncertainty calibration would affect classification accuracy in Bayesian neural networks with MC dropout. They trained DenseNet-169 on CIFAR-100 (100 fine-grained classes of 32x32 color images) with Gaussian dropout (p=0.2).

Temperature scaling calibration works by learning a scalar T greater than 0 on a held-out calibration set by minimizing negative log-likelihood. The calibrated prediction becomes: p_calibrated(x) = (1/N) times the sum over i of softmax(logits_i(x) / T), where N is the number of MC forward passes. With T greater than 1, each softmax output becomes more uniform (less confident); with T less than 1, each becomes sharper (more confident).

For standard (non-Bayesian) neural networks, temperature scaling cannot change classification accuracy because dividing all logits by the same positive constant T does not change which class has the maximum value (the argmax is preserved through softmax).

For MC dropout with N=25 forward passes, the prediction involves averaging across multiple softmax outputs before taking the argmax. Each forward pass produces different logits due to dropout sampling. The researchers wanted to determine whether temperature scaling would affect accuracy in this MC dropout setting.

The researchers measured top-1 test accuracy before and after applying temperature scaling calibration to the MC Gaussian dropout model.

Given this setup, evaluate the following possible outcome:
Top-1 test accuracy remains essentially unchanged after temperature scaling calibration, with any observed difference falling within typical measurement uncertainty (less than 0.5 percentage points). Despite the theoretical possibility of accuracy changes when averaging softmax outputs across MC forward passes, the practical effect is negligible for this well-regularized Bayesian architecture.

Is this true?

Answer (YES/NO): YES